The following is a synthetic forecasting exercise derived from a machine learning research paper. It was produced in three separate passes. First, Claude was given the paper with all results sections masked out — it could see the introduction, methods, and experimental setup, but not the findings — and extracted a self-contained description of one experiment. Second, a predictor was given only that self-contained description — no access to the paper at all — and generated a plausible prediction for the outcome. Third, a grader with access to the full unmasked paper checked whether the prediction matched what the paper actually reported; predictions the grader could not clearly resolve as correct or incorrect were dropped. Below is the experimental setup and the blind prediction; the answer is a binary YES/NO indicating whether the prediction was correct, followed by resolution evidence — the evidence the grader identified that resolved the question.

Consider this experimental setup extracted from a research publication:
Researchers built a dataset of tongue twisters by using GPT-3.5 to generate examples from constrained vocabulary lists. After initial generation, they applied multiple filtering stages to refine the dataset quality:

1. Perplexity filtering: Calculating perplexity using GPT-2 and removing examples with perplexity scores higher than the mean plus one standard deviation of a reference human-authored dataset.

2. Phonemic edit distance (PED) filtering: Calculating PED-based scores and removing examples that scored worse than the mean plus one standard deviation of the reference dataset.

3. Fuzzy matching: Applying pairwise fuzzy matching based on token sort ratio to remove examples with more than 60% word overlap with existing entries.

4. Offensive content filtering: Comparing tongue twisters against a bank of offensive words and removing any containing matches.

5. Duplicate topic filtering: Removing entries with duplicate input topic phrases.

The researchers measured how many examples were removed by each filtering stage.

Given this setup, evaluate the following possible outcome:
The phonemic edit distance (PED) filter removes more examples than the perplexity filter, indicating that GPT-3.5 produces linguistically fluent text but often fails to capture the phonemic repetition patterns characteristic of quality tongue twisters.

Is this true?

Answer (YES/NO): NO